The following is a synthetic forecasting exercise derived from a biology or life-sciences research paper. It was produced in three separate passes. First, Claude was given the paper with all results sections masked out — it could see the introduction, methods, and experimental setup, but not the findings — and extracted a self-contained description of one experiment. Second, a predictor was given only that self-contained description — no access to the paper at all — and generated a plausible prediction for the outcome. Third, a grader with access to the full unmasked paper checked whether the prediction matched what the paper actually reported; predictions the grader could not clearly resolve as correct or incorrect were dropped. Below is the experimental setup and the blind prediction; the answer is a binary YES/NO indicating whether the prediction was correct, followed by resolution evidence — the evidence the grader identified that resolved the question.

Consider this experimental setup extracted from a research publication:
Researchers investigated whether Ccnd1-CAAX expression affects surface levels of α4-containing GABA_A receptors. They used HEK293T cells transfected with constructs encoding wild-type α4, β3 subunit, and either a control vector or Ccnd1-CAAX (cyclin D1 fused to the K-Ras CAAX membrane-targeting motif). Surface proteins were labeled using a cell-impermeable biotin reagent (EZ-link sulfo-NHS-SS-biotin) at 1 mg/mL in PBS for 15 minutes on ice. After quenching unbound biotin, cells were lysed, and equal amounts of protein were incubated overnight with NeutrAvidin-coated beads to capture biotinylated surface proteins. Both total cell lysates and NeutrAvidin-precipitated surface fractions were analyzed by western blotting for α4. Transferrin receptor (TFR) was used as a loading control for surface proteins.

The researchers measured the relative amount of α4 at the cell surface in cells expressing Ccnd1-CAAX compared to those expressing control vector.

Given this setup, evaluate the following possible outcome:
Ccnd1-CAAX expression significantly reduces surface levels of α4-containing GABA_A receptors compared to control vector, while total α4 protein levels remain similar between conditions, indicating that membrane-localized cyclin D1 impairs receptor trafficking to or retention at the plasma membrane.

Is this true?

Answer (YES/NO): NO